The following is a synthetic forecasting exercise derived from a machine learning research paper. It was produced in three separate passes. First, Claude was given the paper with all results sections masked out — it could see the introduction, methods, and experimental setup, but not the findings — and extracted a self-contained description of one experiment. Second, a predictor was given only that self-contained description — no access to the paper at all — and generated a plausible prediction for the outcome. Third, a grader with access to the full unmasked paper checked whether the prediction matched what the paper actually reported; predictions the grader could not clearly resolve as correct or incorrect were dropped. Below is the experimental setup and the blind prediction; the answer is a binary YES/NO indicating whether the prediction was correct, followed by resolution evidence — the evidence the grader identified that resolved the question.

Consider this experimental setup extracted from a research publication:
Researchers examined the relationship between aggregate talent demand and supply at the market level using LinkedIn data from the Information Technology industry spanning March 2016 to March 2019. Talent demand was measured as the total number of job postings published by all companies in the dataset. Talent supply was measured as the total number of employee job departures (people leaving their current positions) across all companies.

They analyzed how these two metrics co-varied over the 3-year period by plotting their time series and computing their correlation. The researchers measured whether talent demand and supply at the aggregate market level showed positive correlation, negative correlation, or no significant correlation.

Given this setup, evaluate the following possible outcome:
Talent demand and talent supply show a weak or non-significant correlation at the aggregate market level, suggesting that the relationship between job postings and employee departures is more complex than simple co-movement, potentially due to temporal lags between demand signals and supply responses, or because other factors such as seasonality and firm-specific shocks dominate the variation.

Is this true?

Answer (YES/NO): NO